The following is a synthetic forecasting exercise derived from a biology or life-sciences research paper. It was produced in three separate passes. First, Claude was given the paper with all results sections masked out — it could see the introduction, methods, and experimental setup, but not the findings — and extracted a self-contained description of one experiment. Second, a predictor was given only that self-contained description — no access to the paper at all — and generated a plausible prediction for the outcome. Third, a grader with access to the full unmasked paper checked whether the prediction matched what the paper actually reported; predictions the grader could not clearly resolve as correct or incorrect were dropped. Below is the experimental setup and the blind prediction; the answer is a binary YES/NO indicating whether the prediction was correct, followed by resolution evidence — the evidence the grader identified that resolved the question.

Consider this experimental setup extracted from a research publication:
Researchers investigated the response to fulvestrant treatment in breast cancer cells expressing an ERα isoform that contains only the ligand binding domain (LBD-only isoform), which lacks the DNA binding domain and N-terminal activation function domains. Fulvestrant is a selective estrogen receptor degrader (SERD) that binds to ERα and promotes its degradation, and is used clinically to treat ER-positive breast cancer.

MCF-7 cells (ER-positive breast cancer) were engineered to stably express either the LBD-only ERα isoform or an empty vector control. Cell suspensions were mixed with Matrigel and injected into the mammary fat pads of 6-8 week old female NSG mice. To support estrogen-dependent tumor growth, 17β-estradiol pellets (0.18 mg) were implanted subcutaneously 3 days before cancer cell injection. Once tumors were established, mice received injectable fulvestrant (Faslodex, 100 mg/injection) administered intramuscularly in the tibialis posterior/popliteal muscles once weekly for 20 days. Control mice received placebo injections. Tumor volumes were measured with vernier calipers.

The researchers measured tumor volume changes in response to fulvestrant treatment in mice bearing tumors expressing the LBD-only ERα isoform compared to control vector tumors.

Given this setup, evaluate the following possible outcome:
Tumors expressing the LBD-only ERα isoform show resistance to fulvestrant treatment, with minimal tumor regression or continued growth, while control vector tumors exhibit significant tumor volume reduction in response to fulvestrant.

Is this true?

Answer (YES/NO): YES